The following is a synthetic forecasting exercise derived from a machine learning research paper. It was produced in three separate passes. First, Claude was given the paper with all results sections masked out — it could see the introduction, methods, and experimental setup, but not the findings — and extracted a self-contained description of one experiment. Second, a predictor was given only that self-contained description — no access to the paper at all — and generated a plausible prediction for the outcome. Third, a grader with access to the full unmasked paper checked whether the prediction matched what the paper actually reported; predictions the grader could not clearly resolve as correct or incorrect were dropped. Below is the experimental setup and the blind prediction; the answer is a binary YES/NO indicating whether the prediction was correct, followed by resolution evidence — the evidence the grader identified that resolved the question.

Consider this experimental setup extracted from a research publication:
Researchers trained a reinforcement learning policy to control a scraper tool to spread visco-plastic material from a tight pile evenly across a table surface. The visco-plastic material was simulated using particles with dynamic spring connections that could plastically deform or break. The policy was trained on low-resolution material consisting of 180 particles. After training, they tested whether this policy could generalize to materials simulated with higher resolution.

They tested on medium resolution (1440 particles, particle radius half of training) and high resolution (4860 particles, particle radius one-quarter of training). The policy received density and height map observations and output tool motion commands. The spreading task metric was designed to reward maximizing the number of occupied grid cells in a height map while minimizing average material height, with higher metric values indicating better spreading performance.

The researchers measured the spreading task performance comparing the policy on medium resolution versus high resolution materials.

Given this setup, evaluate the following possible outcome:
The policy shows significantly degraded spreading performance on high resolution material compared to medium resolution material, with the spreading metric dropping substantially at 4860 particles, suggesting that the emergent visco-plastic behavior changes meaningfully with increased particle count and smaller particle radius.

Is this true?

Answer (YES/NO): YES